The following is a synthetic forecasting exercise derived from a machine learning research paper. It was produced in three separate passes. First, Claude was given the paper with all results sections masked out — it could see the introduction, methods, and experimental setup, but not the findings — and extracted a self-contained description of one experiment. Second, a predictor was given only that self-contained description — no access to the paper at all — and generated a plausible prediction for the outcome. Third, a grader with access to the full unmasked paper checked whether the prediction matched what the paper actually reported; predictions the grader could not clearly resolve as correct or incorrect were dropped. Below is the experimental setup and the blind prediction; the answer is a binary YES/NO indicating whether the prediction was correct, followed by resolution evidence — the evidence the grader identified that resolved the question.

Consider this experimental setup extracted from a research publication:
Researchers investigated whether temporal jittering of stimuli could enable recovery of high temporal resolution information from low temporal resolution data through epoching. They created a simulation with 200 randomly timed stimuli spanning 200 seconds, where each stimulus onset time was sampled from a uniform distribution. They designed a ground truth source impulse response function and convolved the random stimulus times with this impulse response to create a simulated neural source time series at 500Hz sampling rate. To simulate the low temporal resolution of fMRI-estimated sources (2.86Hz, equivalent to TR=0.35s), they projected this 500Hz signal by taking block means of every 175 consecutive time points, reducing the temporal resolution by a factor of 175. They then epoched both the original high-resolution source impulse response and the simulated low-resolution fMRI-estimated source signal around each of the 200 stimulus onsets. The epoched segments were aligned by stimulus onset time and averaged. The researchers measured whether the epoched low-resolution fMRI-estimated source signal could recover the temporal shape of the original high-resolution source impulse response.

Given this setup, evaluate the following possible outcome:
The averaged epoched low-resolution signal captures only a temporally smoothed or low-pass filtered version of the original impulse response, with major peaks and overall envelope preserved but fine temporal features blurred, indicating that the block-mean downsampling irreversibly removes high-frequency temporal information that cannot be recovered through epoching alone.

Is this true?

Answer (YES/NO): NO